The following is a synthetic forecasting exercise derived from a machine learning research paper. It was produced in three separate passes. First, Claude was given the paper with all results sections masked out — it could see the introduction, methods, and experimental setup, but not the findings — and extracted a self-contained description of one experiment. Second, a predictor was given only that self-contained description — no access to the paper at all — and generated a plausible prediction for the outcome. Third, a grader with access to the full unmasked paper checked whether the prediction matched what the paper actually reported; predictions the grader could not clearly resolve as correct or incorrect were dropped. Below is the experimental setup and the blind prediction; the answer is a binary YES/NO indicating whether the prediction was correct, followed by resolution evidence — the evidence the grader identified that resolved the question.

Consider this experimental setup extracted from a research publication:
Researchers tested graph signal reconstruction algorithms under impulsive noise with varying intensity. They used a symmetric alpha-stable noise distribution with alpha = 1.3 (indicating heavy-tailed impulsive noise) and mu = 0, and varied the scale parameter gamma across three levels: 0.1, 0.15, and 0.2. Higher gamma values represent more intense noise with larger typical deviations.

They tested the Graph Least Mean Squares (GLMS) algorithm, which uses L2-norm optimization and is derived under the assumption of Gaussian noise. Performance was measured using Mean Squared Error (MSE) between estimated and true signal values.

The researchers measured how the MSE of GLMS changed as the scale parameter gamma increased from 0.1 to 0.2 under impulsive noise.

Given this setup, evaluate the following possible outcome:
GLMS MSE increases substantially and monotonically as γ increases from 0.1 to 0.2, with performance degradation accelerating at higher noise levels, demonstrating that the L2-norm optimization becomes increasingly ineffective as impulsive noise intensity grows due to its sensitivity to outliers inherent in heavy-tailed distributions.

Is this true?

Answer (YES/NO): YES